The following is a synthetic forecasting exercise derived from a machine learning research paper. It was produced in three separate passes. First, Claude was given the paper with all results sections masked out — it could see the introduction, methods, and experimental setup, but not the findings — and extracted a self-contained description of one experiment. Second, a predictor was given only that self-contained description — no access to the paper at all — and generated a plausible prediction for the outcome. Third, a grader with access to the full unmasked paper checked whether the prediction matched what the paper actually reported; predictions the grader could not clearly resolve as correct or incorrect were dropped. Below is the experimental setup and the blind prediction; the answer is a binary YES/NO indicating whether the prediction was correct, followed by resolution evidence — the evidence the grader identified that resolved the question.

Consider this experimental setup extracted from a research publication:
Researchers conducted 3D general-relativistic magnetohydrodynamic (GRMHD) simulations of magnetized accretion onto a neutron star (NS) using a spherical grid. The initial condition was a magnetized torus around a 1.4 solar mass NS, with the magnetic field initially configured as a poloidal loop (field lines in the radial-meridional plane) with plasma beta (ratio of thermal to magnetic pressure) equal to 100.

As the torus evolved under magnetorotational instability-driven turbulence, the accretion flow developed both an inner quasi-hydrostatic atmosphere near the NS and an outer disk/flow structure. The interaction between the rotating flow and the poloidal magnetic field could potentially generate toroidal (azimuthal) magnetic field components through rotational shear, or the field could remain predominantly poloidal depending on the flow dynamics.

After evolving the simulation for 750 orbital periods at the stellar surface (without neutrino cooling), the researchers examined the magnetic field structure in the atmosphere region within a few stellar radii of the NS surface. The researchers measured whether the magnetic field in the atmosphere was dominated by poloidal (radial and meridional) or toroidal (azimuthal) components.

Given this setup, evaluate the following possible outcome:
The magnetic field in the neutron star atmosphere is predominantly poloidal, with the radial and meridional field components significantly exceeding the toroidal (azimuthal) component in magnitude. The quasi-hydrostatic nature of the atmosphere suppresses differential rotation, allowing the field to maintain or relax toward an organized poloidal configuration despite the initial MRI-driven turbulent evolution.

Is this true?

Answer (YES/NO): YES